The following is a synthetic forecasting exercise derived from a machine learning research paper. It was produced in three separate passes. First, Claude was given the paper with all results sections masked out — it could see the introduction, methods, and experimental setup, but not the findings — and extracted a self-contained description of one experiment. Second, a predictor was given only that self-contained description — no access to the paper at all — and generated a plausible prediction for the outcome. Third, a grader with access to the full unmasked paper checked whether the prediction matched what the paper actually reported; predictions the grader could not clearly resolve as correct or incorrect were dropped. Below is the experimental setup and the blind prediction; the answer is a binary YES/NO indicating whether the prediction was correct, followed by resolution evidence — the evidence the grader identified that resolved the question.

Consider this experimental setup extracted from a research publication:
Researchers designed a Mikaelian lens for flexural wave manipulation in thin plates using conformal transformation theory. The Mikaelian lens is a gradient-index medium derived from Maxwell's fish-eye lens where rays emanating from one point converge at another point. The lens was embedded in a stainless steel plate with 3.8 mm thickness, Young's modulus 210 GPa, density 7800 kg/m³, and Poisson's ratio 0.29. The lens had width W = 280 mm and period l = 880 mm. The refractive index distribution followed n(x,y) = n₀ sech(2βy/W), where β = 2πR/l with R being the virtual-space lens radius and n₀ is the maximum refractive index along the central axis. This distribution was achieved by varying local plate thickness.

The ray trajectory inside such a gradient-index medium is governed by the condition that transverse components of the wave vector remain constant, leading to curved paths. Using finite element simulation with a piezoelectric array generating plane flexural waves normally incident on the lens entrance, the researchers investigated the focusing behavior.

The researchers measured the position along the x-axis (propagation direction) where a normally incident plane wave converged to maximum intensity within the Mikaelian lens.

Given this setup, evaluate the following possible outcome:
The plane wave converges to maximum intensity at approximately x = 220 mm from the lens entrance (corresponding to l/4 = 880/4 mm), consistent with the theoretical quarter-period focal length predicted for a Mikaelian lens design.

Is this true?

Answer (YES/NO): YES